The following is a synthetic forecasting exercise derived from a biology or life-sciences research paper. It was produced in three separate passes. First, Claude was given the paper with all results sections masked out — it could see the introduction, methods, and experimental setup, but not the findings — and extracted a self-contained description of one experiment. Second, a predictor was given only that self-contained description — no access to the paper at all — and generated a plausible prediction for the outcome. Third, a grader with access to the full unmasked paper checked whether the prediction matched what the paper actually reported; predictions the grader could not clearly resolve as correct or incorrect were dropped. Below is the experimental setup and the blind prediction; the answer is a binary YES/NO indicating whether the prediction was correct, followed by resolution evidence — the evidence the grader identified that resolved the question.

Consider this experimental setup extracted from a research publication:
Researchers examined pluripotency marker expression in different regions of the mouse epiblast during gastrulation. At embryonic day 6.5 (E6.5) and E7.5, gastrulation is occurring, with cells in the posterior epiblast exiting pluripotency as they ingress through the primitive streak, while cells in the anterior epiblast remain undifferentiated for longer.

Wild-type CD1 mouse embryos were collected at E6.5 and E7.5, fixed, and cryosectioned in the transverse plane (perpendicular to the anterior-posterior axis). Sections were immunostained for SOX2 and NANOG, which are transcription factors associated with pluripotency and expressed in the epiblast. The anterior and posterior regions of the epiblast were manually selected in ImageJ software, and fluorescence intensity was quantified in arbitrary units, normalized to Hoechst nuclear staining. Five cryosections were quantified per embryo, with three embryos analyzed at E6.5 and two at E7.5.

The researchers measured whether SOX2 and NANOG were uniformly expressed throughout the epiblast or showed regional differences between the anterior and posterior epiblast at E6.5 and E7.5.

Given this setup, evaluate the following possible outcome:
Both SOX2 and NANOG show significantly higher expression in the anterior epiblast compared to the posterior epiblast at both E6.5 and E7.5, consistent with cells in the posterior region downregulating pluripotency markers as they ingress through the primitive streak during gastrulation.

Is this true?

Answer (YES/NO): NO